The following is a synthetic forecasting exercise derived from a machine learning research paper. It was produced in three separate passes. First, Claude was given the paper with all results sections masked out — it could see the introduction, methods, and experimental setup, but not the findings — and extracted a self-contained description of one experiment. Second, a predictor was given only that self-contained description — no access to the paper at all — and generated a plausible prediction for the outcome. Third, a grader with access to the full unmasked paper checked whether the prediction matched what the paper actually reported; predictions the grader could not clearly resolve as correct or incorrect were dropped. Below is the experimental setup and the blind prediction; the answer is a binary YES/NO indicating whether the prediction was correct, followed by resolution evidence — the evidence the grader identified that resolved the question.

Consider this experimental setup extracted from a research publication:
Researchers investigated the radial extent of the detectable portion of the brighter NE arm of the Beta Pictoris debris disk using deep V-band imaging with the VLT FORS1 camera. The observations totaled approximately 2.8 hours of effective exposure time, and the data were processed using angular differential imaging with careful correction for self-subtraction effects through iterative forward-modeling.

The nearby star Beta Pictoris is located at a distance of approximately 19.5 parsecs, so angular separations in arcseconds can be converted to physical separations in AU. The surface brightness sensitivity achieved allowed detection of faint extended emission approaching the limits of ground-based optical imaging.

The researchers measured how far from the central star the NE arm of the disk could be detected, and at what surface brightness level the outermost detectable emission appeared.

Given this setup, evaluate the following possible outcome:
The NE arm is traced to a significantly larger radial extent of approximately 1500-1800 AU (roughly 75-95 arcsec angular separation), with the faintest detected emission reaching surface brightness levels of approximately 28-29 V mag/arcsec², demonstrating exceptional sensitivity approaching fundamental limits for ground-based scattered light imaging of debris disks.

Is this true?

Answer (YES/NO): NO